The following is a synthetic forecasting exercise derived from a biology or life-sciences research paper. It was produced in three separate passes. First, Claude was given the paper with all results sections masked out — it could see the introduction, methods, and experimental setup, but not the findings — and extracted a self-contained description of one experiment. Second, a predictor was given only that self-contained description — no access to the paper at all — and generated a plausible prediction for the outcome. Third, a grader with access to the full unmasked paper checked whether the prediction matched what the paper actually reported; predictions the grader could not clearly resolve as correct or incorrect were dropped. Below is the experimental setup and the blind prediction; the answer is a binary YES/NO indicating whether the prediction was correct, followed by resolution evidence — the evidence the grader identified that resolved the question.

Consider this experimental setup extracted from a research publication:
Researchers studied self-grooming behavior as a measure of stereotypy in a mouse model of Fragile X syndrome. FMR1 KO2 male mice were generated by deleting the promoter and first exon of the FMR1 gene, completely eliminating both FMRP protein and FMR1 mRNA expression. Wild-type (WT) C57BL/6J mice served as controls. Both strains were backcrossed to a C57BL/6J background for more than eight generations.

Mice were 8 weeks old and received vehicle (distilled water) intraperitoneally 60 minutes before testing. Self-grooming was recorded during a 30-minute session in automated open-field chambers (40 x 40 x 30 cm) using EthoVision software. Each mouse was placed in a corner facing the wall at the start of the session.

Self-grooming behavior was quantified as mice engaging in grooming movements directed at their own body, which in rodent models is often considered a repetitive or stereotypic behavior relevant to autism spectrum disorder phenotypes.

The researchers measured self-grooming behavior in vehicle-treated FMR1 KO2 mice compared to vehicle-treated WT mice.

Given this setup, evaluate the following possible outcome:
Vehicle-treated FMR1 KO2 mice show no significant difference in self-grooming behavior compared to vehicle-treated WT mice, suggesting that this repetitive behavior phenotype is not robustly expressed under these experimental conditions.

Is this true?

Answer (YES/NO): NO